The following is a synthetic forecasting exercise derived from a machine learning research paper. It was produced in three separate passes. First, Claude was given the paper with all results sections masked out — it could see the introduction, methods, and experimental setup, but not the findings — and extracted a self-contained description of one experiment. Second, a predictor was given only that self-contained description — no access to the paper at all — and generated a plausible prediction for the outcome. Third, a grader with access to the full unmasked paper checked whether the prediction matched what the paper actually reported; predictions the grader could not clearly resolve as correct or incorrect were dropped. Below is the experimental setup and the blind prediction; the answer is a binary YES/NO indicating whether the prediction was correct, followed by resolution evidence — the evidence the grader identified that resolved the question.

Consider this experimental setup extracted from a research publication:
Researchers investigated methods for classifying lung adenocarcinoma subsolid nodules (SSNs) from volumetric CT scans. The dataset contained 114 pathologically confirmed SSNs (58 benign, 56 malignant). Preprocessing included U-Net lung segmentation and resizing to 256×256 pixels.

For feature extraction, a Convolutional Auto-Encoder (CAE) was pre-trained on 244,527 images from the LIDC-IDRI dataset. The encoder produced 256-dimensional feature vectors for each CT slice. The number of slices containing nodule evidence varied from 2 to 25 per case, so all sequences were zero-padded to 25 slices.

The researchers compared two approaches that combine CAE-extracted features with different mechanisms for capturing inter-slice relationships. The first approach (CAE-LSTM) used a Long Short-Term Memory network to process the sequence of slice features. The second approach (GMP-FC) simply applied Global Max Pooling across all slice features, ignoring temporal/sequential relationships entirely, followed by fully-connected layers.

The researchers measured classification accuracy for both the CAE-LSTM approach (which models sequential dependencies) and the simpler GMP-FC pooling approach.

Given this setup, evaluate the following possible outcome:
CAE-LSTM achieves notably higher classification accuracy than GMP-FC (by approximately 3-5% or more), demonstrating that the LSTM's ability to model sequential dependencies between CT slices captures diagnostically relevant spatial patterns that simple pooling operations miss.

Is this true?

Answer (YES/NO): NO